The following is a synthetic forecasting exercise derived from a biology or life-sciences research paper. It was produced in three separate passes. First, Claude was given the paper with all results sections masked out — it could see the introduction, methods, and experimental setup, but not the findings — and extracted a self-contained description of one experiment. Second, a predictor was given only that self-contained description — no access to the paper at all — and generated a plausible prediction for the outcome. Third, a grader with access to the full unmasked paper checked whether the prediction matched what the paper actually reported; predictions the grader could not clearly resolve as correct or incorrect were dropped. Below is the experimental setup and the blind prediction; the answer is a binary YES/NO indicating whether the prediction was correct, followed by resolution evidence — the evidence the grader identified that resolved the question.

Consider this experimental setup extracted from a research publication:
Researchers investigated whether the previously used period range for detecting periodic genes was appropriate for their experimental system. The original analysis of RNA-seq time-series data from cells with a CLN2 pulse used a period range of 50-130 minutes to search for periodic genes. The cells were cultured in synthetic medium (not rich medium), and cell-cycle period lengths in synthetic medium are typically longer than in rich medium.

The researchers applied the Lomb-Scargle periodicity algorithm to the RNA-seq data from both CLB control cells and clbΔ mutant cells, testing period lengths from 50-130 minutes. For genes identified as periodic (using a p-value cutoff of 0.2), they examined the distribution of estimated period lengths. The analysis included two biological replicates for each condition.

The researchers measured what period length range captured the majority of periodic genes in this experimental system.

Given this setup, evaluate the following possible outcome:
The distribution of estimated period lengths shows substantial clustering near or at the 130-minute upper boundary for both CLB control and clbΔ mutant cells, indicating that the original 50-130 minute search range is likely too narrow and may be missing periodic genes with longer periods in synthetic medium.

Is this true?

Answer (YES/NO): NO